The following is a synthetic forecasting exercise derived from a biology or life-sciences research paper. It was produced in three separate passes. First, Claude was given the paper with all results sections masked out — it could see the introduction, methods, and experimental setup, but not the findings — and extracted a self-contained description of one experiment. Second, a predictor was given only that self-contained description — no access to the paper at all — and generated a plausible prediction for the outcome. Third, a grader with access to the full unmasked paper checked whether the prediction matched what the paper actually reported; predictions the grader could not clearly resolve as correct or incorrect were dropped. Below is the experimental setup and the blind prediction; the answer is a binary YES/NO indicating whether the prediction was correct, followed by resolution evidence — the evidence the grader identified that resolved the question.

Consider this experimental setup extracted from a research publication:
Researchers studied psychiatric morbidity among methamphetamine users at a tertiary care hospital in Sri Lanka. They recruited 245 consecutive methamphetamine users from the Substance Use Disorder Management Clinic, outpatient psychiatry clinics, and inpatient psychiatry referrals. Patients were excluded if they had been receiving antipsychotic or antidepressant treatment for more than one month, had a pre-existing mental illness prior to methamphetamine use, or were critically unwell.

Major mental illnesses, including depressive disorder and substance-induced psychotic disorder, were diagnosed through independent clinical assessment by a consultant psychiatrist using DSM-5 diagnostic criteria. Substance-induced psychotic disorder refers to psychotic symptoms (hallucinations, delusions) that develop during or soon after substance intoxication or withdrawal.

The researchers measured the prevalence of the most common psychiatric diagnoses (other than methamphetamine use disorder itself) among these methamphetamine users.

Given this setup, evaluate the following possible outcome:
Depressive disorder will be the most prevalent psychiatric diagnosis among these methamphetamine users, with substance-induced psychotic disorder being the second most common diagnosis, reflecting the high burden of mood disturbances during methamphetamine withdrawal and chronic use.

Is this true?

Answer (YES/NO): NO